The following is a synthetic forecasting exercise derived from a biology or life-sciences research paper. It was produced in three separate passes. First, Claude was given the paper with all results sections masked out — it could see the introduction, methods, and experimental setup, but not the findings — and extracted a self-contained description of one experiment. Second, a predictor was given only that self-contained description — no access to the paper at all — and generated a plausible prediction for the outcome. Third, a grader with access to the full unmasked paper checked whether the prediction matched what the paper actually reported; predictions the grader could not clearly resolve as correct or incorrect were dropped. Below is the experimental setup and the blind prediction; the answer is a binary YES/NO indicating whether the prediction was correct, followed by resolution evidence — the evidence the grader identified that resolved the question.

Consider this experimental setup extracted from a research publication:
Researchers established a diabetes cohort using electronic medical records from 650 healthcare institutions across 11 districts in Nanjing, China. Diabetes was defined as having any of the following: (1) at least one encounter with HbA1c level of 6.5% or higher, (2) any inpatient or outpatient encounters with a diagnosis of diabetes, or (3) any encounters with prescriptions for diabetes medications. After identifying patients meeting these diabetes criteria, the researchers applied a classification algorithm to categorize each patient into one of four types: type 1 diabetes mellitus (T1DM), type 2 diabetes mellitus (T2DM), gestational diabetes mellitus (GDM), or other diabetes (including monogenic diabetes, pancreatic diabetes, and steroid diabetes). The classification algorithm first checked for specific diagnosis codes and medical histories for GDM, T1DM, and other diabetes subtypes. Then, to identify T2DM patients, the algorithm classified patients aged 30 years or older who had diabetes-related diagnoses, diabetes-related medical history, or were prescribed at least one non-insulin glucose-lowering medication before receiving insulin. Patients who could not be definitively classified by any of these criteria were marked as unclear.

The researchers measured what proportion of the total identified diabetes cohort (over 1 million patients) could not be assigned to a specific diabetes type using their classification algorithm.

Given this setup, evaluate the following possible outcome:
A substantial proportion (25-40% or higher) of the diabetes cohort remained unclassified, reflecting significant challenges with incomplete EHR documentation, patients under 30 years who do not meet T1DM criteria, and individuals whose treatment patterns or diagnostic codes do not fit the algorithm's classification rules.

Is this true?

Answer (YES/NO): NO